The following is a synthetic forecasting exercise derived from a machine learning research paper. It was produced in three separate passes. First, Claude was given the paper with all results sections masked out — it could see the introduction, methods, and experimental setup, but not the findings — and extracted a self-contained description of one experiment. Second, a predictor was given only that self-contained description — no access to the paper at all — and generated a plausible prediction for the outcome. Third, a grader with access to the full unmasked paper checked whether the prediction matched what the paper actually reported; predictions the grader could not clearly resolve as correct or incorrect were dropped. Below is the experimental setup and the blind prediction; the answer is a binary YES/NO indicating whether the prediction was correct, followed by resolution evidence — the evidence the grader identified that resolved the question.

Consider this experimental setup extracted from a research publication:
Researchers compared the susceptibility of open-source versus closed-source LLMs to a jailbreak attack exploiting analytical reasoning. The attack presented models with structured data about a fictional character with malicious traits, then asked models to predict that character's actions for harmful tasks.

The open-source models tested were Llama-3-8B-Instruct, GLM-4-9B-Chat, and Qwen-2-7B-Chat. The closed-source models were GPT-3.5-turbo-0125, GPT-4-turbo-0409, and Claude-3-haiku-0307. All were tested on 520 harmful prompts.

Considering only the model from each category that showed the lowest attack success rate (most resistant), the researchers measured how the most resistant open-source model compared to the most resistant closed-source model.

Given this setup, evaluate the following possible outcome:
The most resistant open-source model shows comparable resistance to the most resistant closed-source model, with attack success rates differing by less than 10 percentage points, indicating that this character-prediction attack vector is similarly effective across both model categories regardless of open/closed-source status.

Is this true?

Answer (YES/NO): NO